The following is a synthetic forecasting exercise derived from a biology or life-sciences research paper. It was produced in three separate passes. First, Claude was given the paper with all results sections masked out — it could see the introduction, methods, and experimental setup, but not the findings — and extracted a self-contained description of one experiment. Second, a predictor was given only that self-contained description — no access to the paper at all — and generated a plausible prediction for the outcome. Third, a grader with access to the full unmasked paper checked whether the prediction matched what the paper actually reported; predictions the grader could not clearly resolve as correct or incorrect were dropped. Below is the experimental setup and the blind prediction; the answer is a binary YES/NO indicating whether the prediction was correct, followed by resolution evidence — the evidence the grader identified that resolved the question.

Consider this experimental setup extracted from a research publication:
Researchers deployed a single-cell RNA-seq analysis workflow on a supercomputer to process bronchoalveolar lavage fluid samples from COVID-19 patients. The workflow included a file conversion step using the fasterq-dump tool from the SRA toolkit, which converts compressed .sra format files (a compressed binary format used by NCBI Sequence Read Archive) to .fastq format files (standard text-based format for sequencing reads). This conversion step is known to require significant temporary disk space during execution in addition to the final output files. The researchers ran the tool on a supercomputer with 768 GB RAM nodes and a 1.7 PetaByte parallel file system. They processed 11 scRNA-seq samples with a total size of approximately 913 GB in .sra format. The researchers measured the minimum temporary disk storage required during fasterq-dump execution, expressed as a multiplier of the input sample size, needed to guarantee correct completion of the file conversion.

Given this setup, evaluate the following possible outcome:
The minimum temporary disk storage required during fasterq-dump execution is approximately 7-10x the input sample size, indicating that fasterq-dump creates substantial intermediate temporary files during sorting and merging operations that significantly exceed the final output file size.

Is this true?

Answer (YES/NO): NO